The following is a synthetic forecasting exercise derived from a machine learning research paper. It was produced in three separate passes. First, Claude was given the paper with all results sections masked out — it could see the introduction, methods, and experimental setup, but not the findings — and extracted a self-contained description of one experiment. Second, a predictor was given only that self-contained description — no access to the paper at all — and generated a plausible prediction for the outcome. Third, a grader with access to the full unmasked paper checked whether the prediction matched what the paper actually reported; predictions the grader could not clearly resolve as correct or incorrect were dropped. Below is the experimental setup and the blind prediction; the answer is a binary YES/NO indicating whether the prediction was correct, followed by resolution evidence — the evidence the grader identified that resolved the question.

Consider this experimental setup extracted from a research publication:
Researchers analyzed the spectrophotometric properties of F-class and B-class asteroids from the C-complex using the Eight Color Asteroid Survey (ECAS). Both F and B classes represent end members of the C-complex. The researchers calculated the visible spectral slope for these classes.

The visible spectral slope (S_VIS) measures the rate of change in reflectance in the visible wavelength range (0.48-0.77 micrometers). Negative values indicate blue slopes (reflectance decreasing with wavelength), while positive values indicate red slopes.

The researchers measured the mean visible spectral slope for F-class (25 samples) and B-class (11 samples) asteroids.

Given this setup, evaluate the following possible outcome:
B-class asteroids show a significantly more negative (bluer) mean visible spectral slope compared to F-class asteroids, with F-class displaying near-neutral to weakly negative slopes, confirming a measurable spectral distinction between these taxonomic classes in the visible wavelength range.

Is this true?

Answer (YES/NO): NO